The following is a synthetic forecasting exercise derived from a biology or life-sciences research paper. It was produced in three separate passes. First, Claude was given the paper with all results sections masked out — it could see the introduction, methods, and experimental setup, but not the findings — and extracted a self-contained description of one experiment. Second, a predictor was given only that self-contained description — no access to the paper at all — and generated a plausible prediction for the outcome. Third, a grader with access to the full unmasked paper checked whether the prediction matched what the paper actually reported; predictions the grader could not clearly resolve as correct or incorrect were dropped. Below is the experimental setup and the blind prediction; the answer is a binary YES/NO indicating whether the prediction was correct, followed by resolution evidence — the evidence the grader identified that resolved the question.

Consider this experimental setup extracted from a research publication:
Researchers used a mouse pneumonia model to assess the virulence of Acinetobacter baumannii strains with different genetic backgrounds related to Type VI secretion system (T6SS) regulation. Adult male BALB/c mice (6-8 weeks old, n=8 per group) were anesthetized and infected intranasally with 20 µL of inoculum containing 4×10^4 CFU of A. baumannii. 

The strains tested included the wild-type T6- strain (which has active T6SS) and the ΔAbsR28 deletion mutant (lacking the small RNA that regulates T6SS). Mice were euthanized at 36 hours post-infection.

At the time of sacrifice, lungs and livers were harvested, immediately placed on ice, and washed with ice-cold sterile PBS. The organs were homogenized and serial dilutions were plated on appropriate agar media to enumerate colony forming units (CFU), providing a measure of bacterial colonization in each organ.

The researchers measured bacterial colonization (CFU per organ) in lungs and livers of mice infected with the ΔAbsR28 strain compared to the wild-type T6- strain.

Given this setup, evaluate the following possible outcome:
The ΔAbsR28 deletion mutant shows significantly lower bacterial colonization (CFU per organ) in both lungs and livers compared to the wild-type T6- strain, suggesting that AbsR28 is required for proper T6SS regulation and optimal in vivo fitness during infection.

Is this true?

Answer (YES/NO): YES